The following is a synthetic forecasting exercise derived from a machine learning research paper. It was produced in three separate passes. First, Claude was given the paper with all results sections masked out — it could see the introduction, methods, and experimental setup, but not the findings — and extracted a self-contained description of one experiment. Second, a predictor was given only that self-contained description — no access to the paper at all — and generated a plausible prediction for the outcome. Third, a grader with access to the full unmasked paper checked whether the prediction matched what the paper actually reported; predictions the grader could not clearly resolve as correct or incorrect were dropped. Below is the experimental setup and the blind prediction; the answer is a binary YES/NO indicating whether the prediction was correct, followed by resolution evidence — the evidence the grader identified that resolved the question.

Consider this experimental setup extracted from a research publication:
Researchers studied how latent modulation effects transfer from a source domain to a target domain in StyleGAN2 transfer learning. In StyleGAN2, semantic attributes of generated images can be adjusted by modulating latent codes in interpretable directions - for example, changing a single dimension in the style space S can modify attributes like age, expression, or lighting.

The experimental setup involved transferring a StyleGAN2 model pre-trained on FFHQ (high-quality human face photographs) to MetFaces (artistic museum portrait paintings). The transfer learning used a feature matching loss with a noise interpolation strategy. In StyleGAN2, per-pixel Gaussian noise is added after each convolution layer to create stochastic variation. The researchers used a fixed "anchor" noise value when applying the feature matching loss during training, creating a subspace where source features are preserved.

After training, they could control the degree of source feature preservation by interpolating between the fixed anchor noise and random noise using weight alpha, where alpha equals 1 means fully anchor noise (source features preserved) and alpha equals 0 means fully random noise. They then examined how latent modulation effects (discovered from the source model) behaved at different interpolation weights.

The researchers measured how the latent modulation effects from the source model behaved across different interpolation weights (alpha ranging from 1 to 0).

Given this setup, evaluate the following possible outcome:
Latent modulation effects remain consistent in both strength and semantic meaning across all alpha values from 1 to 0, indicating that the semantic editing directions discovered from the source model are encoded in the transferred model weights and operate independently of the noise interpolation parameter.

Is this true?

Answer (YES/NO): NO